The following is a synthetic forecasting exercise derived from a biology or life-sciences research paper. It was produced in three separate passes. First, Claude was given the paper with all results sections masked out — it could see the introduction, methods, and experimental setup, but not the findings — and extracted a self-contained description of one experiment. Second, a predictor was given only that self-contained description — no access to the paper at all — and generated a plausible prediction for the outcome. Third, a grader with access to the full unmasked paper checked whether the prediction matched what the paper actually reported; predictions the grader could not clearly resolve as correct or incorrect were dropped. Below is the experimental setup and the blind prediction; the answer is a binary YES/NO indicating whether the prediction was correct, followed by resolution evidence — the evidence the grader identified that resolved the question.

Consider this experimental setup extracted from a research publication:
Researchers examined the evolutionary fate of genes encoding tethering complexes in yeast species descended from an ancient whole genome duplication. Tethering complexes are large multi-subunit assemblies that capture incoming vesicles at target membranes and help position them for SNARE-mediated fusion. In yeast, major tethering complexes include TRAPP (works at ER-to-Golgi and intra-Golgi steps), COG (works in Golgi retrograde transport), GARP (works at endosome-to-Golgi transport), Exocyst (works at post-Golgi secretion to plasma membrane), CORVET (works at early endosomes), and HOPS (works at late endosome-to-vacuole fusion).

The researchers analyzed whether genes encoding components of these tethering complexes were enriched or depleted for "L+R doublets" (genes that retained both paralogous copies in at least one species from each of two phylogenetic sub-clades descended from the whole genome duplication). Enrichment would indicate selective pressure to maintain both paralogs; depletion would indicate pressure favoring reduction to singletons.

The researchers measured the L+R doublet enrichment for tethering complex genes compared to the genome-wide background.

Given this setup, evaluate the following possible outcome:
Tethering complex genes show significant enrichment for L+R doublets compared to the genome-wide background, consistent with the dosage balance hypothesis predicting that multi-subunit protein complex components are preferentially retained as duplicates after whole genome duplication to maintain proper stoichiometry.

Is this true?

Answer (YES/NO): NO